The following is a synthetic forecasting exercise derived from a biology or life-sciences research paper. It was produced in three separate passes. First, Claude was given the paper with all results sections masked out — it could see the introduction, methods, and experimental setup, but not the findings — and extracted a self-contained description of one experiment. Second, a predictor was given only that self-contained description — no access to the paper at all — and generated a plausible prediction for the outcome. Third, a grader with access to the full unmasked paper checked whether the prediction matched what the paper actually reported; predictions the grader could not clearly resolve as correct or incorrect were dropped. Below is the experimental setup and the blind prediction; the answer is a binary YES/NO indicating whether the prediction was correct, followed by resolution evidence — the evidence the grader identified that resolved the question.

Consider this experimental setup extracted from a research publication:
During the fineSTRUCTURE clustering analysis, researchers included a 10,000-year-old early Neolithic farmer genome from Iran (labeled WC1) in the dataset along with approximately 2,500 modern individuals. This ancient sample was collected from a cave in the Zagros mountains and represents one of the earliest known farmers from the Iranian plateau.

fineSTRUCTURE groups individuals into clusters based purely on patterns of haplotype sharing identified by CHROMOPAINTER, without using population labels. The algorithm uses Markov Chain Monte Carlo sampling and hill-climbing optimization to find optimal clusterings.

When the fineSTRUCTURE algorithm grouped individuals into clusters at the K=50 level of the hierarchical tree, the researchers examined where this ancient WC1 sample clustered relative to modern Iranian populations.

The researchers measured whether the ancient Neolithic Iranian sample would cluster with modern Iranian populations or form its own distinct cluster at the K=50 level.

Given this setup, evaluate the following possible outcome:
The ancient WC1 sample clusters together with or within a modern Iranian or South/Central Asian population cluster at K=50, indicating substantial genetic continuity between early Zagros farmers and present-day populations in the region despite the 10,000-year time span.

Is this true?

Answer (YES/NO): YES